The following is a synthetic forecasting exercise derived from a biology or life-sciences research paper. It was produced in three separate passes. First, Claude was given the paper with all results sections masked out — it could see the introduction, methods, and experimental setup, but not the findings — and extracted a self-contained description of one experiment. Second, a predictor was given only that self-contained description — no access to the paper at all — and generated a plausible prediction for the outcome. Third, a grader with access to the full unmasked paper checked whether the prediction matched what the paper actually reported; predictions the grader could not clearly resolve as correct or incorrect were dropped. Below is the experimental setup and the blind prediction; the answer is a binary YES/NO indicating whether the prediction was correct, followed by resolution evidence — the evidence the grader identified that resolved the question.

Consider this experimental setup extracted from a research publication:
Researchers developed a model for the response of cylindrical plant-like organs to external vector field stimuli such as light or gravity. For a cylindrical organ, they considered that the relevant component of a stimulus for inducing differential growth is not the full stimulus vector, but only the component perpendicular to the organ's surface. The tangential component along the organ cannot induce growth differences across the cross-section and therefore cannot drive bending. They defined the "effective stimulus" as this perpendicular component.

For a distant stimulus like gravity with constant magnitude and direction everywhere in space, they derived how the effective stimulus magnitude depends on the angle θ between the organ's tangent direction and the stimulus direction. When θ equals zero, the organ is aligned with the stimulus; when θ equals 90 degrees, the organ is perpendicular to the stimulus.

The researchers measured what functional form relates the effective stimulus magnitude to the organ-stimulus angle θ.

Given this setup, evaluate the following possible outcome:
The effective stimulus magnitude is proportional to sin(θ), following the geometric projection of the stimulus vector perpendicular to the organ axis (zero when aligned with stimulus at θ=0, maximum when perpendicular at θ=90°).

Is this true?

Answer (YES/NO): YES